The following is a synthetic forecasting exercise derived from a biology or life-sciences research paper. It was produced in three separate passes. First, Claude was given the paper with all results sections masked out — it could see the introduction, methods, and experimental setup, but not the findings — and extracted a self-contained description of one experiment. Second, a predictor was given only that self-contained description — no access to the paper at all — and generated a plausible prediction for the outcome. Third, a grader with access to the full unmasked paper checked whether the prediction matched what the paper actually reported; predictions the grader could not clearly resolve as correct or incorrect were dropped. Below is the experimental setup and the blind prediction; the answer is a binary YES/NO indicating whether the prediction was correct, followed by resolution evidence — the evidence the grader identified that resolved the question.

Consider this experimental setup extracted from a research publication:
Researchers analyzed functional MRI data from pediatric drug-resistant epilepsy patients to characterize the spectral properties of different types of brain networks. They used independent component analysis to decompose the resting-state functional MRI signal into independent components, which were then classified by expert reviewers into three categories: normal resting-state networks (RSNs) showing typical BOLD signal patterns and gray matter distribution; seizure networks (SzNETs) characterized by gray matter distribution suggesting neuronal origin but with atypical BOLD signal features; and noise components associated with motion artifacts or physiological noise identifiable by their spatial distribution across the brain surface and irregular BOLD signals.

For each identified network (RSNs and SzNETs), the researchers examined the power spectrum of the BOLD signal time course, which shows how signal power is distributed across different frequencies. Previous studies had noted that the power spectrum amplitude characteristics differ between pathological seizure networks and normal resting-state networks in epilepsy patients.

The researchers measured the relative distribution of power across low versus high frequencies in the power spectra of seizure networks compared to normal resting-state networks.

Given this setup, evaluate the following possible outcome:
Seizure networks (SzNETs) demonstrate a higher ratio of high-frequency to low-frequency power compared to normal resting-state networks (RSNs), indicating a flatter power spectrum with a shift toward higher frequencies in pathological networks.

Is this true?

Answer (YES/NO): YES